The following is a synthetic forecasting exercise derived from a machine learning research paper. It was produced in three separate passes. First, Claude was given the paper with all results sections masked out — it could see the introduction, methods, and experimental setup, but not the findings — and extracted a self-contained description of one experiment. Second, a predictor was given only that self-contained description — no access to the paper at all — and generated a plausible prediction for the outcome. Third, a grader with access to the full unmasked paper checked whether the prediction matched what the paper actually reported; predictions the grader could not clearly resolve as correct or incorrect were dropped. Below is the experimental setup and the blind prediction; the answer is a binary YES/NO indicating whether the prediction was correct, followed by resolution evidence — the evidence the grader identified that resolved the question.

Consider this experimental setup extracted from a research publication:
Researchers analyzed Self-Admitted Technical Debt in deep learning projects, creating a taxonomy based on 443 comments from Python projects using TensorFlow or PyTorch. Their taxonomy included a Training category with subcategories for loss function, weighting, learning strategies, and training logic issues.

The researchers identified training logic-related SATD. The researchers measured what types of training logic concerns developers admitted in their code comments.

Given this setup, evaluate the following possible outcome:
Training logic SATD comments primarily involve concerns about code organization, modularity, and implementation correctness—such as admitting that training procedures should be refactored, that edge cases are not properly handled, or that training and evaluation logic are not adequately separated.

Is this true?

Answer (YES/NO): NO